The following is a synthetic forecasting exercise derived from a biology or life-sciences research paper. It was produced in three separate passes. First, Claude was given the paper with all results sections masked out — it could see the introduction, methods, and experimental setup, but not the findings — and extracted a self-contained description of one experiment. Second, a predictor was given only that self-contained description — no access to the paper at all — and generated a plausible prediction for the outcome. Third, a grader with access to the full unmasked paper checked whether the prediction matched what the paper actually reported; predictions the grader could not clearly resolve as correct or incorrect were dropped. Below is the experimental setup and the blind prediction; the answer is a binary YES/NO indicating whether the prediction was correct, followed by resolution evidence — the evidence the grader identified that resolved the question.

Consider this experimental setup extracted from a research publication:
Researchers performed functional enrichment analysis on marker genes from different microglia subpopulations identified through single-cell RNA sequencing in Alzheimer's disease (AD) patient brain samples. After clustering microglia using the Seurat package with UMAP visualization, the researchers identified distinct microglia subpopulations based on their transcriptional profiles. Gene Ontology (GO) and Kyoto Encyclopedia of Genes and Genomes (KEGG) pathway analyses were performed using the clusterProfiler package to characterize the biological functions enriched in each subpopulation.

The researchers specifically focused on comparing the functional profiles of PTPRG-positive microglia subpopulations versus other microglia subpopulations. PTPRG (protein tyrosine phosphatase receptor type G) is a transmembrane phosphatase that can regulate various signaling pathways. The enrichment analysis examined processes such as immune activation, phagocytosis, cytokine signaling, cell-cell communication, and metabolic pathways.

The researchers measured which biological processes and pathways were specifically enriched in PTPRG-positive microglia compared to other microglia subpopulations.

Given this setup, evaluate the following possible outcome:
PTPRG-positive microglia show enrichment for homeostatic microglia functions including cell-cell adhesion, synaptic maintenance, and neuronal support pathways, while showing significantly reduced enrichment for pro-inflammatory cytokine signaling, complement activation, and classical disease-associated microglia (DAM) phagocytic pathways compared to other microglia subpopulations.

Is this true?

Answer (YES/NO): NO